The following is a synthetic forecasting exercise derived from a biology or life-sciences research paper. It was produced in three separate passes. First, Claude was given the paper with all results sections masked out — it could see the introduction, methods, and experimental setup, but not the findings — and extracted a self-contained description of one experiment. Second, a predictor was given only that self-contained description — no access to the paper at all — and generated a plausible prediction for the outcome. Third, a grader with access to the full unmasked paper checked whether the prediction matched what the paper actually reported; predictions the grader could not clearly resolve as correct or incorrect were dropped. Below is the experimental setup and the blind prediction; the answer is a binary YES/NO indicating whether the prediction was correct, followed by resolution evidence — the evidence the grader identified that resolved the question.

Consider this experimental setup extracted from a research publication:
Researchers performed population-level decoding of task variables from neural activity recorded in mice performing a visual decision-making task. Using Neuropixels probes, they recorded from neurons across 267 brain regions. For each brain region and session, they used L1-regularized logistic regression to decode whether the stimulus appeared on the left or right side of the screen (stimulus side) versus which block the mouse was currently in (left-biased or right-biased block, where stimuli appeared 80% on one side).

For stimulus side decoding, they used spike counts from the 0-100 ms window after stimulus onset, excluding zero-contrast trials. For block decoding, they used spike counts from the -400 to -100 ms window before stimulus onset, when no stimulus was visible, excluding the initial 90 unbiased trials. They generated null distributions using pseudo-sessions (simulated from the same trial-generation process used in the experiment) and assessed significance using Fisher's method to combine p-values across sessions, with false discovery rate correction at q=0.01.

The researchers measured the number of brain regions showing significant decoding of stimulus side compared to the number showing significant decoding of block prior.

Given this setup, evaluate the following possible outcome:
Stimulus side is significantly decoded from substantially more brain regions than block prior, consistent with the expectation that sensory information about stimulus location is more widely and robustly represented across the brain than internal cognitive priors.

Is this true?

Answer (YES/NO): YES